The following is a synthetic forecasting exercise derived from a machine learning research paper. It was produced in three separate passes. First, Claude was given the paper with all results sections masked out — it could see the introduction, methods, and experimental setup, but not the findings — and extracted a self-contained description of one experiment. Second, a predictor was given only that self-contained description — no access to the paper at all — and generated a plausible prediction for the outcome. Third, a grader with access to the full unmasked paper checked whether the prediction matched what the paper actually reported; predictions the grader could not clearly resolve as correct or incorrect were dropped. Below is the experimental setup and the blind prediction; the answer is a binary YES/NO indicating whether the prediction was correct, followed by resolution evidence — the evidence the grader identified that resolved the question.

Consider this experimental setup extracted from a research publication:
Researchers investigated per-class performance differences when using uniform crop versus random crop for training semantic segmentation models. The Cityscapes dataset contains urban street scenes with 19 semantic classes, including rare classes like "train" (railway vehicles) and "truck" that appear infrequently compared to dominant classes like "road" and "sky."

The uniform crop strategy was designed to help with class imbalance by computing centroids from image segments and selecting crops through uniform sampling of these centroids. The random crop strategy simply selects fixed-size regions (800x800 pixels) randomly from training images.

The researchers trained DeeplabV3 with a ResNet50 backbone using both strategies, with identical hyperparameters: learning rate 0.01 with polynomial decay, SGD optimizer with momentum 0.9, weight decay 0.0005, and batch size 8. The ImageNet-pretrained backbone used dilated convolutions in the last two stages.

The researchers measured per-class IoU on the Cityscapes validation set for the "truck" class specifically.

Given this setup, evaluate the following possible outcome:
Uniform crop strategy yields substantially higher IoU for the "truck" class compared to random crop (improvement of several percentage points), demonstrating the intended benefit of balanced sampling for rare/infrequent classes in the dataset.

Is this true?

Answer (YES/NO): NO